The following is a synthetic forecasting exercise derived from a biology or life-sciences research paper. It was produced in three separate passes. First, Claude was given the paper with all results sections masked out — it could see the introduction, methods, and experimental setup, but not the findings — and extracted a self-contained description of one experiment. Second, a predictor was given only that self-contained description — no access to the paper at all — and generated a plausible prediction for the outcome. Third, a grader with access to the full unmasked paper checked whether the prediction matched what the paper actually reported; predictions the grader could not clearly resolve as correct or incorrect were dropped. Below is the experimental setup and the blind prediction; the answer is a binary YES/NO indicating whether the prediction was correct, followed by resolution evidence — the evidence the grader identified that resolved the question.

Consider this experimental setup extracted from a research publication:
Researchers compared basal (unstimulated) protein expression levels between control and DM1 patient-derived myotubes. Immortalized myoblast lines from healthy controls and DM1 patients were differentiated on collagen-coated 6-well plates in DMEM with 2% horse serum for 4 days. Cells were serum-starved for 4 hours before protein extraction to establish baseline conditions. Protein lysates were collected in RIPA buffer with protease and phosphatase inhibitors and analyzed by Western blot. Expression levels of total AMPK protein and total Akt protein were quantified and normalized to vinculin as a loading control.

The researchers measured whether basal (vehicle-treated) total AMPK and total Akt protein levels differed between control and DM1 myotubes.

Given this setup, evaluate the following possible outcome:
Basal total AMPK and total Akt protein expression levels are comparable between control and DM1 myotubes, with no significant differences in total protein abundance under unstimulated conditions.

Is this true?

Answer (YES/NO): NO